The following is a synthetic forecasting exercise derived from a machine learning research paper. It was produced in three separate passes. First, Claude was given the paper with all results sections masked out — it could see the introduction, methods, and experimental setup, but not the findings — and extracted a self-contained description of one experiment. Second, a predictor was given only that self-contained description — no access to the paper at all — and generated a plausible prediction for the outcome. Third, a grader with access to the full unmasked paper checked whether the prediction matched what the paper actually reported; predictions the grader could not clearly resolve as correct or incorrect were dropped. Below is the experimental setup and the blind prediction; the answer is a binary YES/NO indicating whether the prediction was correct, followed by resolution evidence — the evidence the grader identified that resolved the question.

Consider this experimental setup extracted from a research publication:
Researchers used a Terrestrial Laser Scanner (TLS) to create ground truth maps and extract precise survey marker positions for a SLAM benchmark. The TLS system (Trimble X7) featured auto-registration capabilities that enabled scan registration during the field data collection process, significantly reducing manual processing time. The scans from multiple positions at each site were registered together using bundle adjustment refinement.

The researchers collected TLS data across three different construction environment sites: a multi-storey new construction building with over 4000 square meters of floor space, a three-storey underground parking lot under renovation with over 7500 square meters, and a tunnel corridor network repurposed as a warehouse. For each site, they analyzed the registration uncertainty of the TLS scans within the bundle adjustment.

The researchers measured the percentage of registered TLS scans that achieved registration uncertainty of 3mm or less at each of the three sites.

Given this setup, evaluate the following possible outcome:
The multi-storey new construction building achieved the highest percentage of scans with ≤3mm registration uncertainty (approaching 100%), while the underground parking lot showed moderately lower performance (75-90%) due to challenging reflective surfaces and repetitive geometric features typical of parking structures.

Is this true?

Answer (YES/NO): NO